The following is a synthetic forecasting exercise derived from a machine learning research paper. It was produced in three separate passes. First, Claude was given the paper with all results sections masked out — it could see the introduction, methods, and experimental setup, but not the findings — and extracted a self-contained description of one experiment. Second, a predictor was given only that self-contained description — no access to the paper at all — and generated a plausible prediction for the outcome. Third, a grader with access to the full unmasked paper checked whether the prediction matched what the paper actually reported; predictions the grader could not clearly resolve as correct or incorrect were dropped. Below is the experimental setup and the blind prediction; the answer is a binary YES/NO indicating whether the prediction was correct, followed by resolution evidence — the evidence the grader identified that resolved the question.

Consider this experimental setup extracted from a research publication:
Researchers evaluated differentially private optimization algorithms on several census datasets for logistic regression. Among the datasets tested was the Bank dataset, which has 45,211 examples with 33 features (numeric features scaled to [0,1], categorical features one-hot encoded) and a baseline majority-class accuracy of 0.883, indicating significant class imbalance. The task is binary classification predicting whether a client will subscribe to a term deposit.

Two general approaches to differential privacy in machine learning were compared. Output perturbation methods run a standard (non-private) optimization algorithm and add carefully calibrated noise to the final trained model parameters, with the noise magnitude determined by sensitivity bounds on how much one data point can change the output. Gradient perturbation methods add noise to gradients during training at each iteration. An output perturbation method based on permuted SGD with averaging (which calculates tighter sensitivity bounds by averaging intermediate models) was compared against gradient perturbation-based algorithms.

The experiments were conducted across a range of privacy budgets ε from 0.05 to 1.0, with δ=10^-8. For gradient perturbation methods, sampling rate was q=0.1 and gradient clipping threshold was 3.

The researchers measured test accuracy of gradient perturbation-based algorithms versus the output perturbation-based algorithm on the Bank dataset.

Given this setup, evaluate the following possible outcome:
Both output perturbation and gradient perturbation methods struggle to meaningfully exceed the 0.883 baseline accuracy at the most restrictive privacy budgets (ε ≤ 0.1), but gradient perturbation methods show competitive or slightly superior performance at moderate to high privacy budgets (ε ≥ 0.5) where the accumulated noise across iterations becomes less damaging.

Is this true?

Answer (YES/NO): NO